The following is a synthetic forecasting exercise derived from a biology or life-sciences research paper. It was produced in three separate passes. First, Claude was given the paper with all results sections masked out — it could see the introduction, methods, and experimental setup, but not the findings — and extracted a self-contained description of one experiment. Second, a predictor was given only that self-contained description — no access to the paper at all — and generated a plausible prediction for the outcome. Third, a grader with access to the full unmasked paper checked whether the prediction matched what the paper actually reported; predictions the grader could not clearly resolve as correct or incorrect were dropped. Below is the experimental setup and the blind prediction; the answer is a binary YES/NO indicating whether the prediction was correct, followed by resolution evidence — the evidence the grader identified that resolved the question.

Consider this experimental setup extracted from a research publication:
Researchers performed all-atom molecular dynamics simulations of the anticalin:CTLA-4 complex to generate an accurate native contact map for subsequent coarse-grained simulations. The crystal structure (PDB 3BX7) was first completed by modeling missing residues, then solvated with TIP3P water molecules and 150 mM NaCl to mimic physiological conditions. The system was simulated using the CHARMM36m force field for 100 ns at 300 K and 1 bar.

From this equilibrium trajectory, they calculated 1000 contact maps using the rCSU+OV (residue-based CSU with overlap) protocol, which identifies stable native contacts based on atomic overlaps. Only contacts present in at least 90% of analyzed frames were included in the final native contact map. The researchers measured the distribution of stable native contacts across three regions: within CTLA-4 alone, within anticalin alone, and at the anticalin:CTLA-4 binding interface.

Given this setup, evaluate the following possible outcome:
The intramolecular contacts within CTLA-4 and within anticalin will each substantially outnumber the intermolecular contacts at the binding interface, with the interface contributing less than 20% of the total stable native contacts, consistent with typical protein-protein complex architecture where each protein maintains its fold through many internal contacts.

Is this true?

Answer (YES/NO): YES